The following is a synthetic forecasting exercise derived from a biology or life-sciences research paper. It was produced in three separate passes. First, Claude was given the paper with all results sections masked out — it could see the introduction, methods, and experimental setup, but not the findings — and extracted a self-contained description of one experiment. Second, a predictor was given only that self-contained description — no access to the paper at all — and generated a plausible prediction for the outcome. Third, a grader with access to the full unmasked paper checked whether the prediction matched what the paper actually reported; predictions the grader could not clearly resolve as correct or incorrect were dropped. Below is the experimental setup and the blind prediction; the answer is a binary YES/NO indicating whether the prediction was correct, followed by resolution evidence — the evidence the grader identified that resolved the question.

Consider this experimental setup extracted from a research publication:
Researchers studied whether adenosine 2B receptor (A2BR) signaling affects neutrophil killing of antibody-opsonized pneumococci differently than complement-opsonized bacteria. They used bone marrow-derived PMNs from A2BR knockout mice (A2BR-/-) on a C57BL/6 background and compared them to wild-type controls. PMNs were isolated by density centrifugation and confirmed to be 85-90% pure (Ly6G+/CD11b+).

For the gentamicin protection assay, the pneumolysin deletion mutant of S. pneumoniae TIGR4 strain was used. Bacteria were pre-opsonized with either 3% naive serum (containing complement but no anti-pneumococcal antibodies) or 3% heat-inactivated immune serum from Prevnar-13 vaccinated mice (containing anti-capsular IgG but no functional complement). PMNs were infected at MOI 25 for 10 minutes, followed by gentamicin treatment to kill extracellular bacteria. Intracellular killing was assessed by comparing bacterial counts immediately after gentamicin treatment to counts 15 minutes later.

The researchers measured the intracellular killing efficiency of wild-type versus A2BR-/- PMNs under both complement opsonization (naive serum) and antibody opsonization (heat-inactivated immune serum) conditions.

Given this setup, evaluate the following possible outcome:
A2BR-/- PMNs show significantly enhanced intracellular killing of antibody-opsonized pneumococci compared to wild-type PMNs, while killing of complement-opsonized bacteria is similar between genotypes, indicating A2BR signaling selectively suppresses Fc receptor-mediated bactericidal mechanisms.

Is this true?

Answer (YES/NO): YES